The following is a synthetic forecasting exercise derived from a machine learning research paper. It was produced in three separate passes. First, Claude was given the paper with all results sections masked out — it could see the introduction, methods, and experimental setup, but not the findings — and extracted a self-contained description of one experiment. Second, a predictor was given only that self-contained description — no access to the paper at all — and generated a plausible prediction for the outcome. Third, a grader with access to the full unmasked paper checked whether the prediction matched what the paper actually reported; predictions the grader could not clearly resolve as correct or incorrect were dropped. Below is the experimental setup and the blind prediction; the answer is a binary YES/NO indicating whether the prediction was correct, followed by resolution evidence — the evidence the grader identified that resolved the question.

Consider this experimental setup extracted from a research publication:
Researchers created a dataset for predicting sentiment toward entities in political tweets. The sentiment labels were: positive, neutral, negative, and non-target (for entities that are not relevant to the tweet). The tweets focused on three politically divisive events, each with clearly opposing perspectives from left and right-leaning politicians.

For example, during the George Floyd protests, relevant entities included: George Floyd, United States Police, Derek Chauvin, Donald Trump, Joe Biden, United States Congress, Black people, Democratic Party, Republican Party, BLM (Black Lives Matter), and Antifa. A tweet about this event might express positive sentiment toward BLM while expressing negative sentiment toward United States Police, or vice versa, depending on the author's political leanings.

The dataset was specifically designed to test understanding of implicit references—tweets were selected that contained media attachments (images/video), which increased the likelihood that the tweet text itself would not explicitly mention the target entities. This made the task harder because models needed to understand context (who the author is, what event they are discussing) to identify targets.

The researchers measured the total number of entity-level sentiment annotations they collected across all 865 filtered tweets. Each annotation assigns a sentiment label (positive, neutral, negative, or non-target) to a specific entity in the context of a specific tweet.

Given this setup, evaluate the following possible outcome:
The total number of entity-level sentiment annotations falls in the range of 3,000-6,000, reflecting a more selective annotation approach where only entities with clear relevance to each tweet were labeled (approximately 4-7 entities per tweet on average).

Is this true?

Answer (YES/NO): YES